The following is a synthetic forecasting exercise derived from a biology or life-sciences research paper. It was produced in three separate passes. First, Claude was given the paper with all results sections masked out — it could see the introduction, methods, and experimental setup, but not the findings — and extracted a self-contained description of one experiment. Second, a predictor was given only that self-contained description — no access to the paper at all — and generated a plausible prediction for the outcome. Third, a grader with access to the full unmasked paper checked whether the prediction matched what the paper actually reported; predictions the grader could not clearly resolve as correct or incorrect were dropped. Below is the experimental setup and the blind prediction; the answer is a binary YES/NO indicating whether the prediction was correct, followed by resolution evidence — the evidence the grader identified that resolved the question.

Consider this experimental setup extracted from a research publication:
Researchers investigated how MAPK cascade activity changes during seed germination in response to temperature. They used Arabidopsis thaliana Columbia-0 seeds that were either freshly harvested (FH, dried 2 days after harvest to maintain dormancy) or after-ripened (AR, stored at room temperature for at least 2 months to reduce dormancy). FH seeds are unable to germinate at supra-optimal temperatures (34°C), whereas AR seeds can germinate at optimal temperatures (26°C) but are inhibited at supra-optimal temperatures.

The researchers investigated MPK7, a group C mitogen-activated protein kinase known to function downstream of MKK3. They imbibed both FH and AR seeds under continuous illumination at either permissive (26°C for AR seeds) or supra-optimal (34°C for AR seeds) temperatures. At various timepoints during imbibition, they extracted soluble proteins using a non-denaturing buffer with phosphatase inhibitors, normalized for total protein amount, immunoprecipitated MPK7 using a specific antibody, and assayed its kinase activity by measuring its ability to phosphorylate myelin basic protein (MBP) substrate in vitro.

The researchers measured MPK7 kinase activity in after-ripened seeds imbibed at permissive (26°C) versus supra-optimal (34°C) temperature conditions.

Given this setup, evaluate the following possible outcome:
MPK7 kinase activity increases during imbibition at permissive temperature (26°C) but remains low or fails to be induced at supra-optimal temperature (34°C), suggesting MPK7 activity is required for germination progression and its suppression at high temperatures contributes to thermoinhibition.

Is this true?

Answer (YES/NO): YES